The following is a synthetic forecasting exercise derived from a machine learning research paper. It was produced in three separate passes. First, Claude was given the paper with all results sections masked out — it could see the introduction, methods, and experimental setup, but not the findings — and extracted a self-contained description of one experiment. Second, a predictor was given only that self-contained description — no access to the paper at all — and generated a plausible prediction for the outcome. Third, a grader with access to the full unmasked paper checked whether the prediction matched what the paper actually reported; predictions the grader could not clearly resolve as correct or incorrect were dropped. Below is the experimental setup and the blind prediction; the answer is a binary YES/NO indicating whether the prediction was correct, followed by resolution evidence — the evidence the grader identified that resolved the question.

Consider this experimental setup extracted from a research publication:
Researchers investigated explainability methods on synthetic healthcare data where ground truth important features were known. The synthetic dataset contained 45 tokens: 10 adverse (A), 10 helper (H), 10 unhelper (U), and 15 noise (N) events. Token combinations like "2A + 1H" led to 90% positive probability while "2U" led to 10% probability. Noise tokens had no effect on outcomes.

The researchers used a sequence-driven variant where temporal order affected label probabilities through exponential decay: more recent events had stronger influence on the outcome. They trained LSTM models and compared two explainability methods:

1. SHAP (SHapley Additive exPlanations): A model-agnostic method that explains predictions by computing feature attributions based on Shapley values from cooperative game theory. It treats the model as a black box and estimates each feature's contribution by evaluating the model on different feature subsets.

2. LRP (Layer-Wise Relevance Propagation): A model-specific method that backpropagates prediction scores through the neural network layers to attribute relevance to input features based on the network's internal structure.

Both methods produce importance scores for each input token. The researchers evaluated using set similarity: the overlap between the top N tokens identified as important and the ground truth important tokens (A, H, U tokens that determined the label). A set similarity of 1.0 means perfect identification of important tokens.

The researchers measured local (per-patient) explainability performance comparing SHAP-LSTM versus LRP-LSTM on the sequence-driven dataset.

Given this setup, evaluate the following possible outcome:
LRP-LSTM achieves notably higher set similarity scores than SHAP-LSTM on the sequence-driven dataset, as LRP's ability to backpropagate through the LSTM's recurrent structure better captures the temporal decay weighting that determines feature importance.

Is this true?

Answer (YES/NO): NO